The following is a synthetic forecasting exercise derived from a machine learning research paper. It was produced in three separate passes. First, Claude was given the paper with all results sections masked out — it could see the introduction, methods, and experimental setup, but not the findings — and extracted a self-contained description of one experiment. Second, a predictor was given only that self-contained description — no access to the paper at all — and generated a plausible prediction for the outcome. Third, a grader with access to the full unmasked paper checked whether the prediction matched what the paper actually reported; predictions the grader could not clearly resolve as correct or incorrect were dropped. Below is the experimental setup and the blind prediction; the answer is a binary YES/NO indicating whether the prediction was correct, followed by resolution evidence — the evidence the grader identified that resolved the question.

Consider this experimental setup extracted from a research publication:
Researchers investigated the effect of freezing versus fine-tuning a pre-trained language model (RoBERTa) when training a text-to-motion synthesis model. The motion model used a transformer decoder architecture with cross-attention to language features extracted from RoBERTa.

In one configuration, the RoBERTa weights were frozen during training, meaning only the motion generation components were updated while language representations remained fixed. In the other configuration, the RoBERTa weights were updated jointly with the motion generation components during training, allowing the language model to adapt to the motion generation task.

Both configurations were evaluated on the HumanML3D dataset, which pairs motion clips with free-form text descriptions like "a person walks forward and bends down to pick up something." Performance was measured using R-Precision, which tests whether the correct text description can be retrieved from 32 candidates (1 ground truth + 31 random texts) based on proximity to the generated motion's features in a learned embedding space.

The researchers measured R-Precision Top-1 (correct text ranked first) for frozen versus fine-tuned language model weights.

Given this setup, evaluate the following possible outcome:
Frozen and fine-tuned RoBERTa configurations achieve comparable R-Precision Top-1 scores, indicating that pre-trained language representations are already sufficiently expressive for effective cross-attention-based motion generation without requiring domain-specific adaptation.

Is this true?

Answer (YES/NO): NO